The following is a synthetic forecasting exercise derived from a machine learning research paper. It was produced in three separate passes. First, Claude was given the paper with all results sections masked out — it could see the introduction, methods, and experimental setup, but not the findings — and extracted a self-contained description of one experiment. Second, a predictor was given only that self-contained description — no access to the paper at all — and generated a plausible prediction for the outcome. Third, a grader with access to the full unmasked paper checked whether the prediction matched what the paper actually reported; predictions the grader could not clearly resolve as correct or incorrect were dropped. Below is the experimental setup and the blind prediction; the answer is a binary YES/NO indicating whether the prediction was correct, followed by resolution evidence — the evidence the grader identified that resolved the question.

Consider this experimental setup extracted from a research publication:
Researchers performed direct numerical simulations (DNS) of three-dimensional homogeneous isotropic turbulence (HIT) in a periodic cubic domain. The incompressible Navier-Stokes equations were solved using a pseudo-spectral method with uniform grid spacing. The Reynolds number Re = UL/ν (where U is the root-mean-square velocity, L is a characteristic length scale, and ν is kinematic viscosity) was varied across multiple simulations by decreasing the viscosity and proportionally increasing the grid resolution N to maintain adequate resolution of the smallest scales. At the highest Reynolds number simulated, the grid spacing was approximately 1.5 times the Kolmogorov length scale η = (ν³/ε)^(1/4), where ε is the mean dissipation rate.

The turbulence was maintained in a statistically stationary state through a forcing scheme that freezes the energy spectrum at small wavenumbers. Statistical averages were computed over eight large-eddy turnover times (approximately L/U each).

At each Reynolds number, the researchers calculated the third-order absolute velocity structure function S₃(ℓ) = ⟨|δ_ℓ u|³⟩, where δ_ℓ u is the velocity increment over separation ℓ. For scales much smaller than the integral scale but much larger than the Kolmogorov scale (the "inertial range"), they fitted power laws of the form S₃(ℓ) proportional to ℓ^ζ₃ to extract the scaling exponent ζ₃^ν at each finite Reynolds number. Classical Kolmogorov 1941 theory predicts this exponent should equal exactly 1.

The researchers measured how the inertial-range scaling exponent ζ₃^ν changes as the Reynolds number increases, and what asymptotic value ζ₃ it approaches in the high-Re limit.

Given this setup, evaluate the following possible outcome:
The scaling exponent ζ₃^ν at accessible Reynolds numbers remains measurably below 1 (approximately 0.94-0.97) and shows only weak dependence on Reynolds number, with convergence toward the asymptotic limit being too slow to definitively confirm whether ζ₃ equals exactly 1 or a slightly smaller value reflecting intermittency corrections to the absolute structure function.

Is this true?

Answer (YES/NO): NO